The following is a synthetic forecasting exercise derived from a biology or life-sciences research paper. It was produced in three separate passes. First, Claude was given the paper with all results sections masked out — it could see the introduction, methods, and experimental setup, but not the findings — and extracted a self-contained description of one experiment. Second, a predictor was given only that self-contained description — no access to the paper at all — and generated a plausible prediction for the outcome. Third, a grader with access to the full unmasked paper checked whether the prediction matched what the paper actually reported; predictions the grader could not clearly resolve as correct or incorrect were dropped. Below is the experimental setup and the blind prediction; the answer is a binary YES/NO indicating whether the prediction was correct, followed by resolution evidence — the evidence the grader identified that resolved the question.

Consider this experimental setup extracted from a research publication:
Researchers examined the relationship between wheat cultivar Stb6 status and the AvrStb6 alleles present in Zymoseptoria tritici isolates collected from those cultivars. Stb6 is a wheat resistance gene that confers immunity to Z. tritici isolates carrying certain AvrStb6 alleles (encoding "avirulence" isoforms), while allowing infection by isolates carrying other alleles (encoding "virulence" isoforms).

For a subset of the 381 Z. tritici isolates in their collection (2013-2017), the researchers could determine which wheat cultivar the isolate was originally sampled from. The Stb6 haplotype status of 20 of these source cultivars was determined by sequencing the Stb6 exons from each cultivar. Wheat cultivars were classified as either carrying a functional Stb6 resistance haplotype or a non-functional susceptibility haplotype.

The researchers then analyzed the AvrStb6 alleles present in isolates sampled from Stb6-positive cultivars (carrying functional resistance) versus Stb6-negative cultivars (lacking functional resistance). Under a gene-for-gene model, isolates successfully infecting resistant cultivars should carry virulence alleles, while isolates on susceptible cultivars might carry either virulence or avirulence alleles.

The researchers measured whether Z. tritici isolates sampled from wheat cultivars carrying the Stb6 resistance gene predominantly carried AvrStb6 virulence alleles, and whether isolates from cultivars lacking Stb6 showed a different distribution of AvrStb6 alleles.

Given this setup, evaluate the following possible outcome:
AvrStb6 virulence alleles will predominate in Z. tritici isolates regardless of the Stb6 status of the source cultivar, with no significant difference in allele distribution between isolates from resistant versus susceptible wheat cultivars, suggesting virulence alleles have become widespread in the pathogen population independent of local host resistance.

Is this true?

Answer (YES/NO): YES